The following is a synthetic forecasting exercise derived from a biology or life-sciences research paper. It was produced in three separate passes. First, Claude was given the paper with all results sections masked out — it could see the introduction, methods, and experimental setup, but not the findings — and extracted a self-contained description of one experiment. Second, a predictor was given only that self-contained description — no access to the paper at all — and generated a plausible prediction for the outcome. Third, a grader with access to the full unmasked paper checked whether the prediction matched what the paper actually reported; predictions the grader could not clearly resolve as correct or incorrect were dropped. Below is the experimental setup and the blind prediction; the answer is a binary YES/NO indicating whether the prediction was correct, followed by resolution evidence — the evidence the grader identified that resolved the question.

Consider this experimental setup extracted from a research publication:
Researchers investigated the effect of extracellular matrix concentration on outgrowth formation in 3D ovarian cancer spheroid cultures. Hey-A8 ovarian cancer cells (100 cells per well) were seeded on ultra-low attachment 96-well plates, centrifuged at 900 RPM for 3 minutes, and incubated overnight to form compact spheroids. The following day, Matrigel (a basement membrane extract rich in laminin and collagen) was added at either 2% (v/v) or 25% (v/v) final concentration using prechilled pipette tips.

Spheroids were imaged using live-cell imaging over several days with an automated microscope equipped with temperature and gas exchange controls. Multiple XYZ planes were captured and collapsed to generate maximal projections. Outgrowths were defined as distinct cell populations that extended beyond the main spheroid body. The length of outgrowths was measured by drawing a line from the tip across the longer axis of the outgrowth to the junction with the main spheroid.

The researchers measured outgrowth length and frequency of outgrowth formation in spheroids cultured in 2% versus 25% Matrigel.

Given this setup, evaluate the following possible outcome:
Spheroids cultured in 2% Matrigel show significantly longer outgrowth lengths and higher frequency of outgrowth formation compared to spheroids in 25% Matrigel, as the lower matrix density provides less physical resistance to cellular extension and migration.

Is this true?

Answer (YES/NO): YES